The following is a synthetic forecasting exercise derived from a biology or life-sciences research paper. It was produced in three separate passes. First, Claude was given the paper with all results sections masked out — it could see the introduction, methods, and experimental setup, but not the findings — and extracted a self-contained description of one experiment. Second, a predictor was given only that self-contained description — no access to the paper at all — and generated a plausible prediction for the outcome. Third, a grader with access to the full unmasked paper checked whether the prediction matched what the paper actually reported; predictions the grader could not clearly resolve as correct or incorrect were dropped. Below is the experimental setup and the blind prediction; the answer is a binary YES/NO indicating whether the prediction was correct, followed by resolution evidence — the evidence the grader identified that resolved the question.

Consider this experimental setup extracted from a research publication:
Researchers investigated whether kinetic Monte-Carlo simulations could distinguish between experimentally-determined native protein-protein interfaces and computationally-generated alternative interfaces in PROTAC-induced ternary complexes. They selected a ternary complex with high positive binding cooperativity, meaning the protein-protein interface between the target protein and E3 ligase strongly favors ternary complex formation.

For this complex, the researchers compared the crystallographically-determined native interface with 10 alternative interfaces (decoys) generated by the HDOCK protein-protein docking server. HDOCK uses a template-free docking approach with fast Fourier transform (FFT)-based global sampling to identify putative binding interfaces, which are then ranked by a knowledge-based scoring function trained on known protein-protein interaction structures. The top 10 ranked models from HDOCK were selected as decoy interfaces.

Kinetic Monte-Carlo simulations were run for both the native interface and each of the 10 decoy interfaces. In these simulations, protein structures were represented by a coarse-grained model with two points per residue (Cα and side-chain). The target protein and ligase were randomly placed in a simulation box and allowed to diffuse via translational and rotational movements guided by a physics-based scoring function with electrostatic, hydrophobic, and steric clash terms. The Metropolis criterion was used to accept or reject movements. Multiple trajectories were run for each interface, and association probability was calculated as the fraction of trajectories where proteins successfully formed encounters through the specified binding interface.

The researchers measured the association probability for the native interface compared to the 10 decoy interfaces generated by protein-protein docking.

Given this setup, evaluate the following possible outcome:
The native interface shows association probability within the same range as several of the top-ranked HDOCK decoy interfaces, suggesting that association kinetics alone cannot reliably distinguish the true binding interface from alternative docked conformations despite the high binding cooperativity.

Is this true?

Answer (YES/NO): NO